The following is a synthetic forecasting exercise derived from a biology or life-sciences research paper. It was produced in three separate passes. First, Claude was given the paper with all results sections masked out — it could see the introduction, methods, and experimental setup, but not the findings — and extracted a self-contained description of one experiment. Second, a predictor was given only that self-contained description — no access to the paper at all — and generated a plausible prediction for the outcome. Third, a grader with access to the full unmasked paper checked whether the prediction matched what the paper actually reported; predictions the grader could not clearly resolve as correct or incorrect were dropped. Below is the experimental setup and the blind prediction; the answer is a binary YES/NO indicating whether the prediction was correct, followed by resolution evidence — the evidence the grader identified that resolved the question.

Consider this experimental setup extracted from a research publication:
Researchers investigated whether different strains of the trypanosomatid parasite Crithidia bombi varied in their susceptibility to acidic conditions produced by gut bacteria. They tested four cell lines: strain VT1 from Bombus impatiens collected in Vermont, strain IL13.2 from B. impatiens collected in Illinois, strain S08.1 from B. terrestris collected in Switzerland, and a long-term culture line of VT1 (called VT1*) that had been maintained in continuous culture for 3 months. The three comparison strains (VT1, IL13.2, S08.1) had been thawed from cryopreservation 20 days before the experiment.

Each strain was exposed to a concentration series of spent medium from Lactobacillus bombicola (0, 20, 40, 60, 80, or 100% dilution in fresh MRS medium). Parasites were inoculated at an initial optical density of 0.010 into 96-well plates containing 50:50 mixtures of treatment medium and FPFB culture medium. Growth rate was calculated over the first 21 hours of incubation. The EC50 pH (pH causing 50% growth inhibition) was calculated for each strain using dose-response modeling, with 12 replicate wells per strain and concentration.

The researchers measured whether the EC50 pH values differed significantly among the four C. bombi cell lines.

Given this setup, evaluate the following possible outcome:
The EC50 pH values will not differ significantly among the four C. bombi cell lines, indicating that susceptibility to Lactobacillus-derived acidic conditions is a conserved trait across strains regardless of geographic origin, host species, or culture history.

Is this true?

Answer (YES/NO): NO